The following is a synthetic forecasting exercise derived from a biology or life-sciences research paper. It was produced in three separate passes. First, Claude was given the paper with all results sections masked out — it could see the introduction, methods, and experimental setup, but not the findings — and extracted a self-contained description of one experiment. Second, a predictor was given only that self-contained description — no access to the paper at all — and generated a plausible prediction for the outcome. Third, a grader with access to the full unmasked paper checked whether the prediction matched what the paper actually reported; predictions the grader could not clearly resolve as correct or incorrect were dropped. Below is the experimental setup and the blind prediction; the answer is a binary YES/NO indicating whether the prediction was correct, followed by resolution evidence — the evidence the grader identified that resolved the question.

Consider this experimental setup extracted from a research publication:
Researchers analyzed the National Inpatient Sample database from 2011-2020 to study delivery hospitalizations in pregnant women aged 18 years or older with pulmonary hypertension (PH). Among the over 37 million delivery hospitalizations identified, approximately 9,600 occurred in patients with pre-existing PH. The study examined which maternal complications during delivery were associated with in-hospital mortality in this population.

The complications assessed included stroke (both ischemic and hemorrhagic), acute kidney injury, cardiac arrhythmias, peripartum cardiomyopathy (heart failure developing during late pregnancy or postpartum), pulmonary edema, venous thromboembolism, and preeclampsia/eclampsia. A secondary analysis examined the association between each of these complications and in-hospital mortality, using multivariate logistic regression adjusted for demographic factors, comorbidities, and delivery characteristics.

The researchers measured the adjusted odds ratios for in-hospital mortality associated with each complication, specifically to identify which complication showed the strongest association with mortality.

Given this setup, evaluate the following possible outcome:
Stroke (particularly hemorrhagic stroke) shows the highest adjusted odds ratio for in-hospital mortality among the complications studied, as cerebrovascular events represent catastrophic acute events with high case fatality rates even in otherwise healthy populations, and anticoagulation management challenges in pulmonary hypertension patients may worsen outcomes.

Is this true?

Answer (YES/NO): YES